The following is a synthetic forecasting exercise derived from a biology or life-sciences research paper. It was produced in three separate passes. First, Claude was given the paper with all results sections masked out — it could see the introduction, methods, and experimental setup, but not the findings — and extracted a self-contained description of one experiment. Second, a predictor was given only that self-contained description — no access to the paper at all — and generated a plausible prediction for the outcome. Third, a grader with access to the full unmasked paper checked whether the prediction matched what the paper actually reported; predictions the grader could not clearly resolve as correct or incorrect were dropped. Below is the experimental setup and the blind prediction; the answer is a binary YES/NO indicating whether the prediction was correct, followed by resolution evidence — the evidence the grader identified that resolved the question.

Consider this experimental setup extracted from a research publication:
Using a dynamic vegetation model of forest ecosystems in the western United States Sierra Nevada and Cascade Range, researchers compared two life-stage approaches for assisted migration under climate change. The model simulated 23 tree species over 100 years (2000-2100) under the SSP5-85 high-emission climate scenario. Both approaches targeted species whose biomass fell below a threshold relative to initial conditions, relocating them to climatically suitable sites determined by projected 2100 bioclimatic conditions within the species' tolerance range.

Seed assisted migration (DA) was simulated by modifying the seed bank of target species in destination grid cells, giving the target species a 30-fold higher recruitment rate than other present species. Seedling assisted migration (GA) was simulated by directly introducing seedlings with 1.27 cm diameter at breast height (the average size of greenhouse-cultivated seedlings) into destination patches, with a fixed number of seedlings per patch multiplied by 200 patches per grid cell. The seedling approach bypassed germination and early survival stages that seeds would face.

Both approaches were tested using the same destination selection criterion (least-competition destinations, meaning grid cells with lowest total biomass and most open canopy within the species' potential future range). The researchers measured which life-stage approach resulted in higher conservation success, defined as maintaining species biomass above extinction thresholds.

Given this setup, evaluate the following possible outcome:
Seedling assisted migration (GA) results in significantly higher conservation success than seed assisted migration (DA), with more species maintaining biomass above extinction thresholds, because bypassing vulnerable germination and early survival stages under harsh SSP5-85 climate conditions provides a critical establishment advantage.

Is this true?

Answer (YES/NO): NO